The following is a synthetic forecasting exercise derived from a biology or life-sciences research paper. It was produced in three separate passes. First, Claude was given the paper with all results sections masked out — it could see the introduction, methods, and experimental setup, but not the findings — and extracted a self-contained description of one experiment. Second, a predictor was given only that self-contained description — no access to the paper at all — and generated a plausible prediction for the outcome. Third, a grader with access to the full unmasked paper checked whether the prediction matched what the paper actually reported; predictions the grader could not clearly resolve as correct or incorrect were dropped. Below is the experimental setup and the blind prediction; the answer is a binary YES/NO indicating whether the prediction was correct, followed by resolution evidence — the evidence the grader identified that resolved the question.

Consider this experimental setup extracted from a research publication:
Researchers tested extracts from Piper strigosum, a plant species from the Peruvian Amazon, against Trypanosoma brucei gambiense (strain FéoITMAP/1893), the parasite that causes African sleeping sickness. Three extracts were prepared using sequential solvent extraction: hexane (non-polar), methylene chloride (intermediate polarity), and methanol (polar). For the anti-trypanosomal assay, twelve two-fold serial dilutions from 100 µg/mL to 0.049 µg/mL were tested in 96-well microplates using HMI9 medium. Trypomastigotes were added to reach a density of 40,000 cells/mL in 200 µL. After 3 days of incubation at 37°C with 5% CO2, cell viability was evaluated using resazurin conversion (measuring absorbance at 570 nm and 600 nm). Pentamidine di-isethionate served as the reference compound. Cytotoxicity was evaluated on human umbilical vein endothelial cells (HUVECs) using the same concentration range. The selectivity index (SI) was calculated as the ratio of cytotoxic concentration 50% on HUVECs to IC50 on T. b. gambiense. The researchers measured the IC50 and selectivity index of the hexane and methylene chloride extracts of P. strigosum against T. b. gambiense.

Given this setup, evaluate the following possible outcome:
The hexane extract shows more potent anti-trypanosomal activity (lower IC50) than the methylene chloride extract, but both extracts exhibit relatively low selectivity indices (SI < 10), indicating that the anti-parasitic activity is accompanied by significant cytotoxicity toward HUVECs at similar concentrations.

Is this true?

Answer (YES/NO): NO